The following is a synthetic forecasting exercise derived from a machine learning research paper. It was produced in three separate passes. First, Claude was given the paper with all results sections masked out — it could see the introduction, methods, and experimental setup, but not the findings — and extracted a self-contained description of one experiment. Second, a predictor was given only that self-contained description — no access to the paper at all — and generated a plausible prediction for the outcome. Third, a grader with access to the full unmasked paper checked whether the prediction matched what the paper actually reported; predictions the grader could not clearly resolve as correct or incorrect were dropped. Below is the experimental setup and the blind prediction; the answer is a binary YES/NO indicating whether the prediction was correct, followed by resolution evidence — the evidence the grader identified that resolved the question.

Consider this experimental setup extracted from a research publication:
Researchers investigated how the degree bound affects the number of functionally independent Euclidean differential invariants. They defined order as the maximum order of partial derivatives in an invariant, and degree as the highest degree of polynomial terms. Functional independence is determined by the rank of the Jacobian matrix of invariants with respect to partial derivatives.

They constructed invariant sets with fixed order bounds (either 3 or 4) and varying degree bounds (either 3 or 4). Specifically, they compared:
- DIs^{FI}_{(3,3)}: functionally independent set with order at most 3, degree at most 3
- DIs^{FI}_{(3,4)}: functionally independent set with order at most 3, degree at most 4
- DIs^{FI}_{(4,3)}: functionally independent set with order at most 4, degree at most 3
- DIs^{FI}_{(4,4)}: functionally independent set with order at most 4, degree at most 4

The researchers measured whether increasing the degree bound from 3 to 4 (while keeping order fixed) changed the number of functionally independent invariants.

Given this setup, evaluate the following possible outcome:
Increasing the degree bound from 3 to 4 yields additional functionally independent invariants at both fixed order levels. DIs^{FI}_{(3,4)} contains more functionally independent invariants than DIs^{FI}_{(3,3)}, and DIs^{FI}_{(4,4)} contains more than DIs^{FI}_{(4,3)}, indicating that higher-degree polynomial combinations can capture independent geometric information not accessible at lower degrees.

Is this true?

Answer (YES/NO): NO